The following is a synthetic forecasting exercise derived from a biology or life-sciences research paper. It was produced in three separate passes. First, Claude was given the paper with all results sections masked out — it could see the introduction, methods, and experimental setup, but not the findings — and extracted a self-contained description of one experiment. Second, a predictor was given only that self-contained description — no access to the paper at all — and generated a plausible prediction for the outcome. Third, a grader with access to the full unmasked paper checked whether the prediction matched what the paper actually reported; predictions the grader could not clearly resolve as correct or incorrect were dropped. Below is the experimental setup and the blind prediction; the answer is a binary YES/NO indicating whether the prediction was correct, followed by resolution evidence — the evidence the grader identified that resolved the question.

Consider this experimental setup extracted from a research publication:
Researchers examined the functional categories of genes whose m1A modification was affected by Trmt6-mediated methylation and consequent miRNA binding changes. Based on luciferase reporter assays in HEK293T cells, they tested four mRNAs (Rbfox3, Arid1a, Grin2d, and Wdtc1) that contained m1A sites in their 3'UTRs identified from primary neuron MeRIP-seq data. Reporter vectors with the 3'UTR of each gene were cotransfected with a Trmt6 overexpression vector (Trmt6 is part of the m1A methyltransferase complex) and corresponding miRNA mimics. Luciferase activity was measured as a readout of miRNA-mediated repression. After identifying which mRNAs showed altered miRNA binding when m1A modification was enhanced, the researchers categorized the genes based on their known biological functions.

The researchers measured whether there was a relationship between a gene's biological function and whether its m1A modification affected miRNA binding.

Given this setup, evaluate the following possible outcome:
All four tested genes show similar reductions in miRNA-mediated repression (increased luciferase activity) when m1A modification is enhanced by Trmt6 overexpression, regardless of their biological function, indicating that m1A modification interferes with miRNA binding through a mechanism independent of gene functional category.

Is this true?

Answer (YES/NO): NO